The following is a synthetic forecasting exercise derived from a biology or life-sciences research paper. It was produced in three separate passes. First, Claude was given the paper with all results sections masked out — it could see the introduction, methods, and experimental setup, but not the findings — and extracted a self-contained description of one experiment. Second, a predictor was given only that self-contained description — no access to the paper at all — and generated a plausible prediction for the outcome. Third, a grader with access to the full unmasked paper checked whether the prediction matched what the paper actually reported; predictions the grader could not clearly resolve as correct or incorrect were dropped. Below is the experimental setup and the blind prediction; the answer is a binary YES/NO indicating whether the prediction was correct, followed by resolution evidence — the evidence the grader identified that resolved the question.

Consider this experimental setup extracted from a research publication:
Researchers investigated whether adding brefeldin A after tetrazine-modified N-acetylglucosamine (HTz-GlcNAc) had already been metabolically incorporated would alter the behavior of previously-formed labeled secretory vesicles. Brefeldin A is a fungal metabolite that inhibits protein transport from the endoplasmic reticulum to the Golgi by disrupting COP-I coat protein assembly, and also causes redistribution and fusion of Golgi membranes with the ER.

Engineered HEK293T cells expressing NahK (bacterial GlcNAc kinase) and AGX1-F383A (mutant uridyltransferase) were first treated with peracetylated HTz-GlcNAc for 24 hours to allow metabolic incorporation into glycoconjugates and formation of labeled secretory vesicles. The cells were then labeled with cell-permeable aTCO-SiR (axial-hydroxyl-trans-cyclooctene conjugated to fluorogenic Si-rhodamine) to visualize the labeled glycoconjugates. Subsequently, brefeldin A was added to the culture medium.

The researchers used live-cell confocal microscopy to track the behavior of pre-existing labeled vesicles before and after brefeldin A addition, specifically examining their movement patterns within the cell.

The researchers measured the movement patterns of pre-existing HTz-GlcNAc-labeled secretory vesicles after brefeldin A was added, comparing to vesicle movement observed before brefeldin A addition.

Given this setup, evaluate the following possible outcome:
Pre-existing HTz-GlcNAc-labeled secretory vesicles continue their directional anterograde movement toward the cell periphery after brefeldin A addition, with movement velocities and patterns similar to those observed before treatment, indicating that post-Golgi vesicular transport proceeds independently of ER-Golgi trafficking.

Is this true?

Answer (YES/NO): NO